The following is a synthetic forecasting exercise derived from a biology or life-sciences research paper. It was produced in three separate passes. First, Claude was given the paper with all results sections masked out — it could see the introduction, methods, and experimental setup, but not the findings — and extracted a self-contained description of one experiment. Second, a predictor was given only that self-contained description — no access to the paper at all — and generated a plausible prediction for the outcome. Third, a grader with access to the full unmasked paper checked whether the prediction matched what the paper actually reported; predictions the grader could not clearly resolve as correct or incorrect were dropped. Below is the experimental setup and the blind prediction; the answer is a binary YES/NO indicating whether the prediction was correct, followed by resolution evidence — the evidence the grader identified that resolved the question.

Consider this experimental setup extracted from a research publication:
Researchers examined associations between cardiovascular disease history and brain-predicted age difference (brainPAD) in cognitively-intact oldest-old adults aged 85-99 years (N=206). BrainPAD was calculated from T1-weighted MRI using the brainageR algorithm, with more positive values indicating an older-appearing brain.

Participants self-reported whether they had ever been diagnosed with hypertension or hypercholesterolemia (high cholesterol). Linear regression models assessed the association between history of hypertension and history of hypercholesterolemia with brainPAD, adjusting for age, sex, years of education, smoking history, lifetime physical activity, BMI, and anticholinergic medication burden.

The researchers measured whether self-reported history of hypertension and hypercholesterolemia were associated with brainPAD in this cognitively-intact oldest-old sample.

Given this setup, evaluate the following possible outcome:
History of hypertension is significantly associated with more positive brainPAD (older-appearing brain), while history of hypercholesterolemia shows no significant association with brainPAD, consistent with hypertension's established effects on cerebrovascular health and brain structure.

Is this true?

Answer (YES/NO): NO